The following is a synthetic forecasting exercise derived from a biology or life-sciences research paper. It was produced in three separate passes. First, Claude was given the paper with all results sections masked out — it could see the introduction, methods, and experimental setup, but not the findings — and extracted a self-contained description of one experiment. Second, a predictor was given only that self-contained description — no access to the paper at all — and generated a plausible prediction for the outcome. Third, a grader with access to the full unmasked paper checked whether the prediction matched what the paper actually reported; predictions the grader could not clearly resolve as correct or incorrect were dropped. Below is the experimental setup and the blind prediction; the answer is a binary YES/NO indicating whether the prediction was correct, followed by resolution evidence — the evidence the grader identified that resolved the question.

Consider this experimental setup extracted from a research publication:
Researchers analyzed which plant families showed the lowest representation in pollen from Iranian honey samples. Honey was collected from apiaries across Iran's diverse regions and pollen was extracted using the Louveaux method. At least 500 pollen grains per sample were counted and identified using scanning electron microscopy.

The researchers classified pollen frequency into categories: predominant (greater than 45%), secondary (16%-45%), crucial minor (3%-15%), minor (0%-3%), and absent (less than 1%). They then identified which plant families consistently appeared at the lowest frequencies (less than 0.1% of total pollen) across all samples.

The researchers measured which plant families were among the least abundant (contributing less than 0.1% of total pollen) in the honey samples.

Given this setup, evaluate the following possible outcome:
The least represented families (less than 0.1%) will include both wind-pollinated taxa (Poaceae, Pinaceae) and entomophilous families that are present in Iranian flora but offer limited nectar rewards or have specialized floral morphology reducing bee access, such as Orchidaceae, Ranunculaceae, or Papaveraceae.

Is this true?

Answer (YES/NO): NO